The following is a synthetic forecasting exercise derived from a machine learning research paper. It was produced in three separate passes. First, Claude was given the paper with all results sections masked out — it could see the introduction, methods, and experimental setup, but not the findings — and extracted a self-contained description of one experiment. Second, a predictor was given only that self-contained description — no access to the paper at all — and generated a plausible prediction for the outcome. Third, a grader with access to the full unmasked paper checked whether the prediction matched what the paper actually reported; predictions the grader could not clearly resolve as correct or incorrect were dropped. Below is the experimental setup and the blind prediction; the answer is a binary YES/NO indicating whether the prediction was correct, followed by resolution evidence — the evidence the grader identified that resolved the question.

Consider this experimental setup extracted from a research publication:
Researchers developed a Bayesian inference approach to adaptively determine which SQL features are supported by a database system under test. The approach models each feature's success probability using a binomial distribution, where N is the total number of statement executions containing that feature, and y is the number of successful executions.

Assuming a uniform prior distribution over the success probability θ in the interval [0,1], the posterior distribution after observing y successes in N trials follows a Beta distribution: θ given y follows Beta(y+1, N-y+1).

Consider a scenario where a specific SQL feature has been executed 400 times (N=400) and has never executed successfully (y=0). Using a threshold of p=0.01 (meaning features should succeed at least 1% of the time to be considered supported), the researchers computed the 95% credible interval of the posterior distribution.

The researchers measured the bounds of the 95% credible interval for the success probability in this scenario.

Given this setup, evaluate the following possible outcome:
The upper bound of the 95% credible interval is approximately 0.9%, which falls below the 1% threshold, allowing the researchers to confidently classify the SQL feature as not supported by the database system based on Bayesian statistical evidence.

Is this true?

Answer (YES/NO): YES